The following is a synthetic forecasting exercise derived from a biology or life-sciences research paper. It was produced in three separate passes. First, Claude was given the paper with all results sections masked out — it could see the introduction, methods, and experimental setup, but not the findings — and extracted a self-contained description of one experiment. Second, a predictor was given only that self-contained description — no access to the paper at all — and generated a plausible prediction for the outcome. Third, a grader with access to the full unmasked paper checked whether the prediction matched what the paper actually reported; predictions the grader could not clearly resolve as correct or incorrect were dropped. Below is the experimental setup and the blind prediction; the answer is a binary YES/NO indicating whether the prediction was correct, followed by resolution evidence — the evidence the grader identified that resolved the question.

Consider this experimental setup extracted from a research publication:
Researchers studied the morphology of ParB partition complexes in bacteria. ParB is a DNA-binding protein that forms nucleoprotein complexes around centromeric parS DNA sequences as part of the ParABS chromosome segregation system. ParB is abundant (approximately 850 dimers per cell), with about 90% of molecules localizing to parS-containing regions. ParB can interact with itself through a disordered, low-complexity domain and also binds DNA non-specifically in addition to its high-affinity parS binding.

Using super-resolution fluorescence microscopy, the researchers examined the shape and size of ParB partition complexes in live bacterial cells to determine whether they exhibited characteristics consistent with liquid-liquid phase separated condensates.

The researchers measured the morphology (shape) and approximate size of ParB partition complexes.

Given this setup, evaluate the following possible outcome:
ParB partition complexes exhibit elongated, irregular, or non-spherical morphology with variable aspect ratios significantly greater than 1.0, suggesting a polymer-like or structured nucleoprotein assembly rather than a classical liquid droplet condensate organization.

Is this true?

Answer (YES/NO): NO